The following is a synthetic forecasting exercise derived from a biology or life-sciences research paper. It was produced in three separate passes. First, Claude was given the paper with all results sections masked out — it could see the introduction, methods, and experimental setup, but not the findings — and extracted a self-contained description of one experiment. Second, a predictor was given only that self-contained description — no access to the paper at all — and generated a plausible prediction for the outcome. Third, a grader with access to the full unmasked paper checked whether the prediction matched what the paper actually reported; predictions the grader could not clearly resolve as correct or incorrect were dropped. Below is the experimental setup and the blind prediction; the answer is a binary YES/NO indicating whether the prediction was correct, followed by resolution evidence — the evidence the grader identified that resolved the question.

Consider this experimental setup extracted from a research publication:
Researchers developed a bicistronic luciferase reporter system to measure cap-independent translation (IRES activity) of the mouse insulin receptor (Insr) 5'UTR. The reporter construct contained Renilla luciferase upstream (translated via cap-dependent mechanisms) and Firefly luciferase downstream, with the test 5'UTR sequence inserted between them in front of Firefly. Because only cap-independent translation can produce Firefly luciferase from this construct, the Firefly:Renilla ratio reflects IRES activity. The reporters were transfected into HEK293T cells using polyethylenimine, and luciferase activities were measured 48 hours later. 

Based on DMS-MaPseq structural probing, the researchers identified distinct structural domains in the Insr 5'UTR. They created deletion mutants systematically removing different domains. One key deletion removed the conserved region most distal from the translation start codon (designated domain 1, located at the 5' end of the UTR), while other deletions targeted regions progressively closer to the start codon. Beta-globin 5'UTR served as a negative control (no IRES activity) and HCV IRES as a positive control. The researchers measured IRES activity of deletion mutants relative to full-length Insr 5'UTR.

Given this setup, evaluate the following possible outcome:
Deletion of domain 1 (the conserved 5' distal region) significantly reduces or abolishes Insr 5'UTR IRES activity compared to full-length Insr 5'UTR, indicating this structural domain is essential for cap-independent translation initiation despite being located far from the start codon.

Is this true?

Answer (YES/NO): YES